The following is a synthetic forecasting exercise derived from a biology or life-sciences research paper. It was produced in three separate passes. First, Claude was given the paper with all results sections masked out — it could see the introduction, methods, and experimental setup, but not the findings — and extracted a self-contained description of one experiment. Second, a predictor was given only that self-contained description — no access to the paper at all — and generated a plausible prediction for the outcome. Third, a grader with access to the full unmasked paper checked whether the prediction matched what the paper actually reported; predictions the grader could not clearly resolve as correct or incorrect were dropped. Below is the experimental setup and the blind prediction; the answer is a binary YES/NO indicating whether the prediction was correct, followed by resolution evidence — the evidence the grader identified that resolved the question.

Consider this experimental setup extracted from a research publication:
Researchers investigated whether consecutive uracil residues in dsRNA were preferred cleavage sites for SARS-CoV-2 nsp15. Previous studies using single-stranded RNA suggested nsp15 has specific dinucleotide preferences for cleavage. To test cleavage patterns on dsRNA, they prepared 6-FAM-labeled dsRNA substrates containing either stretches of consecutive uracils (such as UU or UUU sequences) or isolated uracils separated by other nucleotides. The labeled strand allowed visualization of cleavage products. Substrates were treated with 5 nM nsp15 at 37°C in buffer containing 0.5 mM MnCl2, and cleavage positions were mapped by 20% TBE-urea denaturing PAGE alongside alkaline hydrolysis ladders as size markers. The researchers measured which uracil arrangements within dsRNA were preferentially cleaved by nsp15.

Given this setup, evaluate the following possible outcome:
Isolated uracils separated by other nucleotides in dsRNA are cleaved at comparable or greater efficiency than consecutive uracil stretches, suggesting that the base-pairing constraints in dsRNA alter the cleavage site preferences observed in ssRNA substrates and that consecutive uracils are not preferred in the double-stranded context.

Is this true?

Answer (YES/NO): NO